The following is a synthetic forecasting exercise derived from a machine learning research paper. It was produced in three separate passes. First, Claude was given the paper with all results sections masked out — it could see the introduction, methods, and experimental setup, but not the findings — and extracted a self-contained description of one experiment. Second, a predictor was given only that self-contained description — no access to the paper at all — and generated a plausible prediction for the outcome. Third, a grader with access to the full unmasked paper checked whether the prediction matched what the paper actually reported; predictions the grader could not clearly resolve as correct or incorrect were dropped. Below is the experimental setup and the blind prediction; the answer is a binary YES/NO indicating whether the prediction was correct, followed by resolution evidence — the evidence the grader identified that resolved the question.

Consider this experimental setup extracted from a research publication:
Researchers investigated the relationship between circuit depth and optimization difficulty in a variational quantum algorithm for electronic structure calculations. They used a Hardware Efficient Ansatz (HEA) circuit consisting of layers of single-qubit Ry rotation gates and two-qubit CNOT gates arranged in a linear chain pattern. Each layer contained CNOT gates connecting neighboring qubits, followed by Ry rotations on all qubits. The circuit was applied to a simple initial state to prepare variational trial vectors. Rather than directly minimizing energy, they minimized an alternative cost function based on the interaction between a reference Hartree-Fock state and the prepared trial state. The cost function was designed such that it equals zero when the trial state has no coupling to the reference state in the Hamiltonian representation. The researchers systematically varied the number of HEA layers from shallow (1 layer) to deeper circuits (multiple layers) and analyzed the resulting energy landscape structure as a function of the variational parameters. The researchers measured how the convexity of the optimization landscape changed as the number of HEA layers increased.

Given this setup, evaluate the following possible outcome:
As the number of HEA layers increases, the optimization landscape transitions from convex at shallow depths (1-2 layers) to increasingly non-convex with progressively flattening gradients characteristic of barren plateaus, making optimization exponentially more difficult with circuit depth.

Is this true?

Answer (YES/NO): NO